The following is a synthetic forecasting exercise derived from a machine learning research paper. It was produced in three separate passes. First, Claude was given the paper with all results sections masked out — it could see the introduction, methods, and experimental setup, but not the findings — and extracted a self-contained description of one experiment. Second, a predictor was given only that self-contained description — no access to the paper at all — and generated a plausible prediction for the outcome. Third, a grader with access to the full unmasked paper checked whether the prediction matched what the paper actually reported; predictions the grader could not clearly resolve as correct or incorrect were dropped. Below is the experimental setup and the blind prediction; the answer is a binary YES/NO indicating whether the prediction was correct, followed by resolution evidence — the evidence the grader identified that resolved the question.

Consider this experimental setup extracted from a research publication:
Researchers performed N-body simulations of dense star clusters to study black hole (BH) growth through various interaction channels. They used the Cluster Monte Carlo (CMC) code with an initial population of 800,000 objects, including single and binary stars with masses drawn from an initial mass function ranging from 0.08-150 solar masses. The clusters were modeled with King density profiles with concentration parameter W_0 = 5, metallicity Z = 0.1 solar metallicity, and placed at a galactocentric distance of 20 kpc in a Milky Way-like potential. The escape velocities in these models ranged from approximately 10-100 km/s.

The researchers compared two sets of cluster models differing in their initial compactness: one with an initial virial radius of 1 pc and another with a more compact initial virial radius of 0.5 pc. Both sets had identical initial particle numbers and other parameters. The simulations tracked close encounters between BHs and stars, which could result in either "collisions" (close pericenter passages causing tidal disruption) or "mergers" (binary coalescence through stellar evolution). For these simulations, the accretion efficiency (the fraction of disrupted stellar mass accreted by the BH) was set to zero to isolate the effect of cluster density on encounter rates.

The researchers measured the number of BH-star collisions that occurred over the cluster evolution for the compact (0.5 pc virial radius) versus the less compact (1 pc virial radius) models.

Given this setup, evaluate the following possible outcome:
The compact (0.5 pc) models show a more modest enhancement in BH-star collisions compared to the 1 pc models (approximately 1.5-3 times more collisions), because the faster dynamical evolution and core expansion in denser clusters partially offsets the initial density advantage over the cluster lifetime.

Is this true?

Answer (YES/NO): NO